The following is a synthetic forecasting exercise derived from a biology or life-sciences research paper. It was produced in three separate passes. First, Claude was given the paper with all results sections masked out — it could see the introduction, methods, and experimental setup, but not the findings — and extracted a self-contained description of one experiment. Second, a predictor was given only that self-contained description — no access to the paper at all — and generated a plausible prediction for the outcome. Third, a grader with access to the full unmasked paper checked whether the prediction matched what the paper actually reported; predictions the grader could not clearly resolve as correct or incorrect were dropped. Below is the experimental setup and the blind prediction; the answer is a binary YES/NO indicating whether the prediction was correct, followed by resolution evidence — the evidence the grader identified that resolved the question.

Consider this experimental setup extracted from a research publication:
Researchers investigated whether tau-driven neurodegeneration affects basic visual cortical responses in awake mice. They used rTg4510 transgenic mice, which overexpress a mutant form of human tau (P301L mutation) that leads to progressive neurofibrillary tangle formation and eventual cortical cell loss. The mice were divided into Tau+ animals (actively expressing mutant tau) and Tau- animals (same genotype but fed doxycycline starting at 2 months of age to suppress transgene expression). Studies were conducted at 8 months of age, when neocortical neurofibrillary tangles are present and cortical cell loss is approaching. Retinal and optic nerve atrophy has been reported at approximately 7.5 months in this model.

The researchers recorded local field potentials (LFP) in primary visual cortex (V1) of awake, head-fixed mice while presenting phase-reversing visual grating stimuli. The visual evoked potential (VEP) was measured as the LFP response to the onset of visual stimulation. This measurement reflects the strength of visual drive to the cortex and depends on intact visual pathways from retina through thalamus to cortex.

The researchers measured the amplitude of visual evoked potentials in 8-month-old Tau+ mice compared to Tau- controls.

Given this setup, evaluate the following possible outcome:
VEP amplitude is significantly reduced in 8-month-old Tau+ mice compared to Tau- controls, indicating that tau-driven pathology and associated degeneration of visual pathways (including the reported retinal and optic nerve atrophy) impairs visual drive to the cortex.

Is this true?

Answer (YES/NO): NO